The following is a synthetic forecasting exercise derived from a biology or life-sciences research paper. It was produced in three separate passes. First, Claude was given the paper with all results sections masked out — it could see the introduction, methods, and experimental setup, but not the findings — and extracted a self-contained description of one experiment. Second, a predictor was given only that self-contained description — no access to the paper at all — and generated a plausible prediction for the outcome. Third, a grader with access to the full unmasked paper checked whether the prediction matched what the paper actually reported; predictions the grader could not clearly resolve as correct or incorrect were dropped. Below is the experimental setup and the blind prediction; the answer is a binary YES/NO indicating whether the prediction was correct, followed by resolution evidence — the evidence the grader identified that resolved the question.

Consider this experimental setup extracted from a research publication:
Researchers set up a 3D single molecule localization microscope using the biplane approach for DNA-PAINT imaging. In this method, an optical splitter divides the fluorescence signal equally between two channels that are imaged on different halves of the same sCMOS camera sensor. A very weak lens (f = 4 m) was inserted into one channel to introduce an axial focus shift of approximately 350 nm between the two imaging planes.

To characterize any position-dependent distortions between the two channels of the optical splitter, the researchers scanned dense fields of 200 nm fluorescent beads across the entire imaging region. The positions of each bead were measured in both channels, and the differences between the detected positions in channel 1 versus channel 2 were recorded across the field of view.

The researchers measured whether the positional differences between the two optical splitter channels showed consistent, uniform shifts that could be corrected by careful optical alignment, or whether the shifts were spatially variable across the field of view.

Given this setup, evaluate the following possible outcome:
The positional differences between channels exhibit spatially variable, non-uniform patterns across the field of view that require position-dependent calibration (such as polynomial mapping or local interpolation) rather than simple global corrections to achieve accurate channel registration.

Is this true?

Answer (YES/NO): YES